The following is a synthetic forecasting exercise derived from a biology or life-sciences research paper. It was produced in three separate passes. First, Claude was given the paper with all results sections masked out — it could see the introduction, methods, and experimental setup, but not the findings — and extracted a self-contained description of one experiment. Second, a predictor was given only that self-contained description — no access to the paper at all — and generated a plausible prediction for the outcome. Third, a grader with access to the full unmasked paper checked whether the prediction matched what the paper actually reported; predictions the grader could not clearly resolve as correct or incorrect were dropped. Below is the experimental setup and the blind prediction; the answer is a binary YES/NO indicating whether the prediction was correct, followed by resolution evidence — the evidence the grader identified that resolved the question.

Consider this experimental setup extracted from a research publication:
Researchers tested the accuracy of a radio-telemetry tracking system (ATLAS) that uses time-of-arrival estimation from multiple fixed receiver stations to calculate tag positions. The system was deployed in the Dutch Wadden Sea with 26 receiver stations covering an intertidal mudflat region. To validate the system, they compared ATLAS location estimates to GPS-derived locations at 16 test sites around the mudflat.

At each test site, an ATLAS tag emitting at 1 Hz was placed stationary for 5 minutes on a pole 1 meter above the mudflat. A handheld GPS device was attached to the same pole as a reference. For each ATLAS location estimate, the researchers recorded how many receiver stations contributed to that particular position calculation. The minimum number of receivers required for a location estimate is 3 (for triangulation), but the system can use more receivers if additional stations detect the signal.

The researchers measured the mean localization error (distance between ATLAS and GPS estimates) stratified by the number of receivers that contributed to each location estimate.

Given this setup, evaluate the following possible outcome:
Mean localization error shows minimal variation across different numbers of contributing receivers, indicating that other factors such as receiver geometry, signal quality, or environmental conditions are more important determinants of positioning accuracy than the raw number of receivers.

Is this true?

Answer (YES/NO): NO